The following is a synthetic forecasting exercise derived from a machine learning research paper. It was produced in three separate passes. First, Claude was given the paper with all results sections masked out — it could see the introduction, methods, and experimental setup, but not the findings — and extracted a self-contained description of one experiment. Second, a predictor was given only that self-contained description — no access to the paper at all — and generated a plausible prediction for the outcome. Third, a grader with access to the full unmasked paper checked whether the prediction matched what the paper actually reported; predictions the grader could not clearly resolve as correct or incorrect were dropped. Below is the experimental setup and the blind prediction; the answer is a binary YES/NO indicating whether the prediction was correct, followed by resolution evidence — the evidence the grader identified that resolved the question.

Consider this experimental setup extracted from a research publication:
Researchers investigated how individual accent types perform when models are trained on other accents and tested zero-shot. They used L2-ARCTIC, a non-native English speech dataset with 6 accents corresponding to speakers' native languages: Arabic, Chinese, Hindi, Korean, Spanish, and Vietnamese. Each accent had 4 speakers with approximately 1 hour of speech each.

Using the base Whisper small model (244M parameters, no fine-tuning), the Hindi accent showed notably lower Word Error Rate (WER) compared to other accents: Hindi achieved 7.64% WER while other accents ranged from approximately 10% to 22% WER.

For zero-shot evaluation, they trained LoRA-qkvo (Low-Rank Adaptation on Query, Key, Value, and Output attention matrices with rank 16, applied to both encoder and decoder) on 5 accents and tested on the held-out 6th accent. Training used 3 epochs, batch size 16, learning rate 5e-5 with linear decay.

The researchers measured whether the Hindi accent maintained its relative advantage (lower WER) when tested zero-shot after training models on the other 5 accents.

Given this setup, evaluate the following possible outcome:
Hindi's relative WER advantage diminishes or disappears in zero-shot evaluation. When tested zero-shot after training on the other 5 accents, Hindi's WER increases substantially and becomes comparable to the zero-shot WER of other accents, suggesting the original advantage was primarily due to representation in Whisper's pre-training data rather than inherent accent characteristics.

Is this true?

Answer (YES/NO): NO